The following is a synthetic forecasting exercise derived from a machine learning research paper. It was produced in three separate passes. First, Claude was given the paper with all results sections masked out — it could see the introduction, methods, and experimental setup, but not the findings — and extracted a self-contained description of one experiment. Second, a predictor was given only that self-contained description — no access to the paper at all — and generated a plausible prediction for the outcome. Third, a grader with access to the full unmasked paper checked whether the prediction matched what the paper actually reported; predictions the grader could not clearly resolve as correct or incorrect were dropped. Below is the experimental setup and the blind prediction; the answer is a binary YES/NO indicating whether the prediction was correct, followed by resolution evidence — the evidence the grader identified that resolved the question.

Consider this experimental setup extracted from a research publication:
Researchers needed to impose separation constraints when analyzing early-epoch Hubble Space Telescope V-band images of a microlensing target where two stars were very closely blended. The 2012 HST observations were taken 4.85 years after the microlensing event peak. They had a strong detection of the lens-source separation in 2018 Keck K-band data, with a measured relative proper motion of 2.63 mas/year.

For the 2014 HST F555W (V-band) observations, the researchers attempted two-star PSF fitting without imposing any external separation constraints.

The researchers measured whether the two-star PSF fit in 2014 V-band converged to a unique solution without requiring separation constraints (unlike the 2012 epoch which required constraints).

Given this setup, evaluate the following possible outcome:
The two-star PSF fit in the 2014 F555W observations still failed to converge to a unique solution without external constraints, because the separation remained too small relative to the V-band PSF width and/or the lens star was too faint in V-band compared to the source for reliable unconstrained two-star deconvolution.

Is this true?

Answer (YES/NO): NO